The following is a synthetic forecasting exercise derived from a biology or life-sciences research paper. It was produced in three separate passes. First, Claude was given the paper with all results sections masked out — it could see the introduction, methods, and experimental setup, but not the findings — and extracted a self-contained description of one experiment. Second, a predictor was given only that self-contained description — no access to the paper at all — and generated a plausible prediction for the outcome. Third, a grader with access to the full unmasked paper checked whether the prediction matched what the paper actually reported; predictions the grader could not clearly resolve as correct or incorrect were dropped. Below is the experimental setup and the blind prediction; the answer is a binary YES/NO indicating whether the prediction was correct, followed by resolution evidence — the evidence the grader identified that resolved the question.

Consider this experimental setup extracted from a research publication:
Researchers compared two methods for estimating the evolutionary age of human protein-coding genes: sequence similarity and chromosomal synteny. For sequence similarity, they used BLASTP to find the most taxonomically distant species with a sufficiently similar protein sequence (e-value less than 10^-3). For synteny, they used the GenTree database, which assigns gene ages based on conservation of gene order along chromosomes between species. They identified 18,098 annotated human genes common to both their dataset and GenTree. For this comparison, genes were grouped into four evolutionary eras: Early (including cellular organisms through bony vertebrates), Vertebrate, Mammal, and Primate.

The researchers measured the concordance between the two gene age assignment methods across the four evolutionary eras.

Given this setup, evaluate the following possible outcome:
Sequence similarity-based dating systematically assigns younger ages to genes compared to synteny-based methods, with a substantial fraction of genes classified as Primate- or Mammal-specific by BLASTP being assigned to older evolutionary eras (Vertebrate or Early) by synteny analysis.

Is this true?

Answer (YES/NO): NO